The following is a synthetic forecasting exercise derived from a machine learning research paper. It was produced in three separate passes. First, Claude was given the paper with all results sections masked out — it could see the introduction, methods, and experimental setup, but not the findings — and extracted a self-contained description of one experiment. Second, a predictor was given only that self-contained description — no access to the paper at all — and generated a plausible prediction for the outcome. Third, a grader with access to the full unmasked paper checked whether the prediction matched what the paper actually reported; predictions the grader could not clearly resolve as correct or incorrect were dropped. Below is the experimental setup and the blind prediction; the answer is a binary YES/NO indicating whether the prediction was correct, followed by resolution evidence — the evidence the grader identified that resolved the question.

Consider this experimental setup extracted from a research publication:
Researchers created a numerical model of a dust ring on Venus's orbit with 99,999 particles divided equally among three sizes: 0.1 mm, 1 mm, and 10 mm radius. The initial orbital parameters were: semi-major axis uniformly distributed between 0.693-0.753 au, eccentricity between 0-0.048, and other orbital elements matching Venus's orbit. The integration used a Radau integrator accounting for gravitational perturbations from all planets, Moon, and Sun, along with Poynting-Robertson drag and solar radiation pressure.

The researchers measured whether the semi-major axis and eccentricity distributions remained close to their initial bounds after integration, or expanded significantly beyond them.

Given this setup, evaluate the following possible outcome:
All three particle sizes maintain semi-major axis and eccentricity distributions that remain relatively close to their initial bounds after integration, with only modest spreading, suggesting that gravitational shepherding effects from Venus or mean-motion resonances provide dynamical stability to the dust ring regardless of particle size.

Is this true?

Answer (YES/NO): NO